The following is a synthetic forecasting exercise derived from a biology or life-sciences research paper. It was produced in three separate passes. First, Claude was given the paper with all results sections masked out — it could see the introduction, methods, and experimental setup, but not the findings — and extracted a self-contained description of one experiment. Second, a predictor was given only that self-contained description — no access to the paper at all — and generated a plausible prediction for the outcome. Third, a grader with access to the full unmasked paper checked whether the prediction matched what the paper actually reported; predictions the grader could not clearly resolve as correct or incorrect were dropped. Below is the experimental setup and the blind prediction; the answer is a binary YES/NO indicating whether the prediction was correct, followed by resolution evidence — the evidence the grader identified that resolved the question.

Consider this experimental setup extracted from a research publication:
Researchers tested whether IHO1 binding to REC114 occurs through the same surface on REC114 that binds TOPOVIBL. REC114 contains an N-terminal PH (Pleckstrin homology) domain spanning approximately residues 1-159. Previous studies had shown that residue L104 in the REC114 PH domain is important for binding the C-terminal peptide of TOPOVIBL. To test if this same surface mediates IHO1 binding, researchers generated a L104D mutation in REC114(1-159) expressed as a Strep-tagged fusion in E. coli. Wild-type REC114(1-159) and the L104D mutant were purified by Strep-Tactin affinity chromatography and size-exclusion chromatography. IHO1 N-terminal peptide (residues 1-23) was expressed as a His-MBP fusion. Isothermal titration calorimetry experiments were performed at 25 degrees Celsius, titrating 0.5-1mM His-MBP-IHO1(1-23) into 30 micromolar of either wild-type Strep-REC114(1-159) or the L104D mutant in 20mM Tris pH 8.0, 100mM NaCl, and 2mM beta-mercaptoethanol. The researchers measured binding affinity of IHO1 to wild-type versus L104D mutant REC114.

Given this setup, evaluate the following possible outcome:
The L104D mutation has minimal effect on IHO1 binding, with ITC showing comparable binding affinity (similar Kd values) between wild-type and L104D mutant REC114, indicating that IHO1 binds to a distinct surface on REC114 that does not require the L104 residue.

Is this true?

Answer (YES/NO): NO